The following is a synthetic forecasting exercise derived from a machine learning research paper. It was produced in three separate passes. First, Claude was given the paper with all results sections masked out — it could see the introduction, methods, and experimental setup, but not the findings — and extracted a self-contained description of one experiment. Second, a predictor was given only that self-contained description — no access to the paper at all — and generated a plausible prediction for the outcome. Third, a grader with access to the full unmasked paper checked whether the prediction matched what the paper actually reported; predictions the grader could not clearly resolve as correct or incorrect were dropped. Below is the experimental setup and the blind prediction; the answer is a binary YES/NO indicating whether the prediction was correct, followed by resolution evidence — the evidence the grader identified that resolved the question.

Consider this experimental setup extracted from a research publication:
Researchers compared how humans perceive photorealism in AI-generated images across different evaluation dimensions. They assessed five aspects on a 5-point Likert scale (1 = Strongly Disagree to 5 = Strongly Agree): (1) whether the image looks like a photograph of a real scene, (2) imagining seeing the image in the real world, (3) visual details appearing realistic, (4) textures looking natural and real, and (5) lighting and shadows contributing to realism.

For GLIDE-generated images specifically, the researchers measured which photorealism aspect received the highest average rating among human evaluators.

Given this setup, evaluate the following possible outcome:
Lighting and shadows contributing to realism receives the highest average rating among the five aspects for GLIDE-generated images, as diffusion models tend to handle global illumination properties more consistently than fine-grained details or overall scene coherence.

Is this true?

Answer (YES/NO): YES